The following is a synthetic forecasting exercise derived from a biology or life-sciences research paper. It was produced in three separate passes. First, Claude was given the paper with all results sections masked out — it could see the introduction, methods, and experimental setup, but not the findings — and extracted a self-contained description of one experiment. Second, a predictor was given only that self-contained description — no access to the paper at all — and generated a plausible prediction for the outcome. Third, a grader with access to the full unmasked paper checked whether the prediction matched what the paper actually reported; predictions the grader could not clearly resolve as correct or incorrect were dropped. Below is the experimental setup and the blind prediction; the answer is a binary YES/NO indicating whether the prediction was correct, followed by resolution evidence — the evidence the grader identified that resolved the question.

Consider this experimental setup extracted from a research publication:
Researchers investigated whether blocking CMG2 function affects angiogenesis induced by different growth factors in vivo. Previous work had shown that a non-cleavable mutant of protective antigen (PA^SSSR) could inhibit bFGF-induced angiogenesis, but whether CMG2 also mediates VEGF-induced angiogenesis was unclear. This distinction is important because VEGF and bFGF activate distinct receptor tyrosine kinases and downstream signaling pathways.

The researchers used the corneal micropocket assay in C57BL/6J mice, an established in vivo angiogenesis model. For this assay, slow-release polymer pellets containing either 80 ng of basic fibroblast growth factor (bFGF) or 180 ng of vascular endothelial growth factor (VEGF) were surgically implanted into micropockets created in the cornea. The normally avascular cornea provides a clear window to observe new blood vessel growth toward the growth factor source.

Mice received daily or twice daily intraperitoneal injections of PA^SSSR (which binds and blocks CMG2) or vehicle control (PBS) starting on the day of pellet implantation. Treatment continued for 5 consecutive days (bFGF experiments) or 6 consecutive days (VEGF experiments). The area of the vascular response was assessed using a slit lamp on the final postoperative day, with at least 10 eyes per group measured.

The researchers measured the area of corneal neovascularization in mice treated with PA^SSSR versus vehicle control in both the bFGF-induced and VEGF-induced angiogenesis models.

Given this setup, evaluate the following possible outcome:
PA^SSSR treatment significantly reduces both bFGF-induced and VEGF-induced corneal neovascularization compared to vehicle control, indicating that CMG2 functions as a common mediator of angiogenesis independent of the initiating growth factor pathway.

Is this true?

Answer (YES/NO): YES